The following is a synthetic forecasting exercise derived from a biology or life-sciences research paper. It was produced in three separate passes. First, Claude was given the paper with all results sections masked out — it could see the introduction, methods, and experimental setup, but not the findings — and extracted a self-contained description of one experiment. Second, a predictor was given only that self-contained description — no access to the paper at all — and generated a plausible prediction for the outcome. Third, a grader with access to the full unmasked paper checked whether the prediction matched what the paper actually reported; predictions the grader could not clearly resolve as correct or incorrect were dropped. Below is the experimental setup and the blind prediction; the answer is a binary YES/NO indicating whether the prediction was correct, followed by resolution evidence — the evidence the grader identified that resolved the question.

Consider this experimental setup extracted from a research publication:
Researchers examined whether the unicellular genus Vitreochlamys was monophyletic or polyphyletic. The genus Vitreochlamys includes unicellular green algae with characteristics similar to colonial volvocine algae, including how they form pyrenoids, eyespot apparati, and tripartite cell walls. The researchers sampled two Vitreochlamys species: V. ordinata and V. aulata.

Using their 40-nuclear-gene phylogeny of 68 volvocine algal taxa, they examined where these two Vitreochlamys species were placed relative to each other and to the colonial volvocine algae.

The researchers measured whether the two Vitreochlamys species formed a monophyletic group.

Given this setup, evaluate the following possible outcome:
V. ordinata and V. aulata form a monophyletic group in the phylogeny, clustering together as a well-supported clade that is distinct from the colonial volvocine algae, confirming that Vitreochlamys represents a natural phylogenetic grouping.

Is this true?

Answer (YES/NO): NO